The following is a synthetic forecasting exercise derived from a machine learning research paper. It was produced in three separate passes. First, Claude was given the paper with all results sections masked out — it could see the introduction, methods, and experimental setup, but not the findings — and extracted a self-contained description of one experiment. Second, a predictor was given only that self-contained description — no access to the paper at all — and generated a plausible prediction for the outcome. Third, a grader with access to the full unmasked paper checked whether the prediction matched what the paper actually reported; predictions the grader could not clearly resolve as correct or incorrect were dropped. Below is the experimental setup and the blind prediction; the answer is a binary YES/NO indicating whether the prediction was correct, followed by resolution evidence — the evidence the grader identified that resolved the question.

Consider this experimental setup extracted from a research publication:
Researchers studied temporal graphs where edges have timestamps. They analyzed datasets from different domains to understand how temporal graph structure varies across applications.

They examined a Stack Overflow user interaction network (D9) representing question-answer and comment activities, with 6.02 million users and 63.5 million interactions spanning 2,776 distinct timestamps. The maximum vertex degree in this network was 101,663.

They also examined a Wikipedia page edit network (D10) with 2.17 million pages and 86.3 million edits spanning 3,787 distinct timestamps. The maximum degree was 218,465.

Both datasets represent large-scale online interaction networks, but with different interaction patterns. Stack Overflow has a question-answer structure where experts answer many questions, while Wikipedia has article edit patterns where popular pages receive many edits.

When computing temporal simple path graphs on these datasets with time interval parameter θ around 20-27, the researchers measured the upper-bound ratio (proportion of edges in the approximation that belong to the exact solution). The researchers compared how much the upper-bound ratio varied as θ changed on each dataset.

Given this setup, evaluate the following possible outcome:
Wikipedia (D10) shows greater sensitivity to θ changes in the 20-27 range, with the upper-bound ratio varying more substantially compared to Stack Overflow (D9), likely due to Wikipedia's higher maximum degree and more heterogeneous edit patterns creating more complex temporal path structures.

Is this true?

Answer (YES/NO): YES